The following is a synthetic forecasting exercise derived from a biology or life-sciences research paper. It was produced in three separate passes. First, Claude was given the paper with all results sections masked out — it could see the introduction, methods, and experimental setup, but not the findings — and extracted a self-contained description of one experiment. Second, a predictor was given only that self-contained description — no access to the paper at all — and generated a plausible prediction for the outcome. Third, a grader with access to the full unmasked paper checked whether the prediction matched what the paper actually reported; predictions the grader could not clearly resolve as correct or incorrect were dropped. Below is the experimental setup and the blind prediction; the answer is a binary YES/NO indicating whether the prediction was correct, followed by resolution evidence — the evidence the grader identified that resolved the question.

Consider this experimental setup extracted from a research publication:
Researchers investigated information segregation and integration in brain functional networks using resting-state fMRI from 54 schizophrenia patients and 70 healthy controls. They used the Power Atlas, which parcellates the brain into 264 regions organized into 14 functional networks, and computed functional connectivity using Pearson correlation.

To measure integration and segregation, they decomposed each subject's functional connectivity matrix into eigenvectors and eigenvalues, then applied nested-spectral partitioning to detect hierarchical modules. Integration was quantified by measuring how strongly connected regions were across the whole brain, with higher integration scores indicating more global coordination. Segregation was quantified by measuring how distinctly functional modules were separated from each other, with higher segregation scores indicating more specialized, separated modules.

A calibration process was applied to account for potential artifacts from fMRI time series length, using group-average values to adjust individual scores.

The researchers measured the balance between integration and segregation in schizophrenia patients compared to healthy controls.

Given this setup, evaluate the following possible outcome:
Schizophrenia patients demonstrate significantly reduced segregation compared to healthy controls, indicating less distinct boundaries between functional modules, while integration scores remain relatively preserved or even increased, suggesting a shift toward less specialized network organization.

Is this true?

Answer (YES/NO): NO